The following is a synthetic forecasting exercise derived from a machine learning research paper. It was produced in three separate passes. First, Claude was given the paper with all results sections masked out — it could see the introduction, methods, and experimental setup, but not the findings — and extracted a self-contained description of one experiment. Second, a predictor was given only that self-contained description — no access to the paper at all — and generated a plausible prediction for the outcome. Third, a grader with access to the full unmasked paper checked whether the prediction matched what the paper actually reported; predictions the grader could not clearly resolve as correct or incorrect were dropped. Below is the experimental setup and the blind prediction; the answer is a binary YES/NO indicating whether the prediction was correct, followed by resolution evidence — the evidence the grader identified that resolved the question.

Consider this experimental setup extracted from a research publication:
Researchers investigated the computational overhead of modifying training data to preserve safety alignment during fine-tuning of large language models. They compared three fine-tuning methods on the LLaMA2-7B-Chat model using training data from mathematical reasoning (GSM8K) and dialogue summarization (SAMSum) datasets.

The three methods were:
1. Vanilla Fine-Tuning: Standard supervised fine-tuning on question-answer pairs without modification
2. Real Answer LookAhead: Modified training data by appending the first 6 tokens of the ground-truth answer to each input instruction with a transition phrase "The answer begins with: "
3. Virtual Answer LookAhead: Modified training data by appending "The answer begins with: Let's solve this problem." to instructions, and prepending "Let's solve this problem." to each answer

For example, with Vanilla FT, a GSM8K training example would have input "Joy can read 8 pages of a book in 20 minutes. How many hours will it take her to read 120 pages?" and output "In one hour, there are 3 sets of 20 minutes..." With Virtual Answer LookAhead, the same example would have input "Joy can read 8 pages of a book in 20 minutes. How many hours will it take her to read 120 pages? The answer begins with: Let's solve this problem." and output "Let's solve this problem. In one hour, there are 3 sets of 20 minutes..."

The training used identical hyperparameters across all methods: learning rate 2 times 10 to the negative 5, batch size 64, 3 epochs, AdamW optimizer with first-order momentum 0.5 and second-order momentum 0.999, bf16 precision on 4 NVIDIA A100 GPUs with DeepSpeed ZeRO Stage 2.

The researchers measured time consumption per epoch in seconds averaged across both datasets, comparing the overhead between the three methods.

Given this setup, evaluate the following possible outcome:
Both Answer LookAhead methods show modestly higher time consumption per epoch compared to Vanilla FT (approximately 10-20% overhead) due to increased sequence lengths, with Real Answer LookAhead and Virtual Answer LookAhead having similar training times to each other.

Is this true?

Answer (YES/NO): NO